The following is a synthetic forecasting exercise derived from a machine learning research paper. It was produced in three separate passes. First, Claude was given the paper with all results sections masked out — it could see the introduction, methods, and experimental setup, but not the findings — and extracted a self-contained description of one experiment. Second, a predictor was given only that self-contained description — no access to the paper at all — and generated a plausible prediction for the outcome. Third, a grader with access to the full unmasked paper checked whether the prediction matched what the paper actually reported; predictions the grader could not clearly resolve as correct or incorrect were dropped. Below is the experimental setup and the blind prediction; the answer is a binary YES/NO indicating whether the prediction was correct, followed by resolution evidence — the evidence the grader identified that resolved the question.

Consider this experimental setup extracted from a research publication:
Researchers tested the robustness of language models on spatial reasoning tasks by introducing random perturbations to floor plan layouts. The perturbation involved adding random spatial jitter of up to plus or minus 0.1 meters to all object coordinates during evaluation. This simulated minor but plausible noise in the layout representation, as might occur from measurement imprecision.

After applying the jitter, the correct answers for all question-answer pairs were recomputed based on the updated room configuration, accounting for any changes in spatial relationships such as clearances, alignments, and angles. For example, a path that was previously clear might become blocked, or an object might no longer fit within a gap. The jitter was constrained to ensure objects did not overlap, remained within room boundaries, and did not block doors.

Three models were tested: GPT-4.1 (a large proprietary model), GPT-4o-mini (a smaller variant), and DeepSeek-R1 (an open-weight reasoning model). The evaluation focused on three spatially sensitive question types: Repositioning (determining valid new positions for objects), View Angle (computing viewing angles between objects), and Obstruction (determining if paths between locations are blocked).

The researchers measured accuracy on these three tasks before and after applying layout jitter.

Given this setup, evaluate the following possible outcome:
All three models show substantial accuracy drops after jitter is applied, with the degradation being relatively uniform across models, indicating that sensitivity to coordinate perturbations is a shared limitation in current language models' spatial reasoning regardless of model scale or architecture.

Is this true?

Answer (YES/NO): NO